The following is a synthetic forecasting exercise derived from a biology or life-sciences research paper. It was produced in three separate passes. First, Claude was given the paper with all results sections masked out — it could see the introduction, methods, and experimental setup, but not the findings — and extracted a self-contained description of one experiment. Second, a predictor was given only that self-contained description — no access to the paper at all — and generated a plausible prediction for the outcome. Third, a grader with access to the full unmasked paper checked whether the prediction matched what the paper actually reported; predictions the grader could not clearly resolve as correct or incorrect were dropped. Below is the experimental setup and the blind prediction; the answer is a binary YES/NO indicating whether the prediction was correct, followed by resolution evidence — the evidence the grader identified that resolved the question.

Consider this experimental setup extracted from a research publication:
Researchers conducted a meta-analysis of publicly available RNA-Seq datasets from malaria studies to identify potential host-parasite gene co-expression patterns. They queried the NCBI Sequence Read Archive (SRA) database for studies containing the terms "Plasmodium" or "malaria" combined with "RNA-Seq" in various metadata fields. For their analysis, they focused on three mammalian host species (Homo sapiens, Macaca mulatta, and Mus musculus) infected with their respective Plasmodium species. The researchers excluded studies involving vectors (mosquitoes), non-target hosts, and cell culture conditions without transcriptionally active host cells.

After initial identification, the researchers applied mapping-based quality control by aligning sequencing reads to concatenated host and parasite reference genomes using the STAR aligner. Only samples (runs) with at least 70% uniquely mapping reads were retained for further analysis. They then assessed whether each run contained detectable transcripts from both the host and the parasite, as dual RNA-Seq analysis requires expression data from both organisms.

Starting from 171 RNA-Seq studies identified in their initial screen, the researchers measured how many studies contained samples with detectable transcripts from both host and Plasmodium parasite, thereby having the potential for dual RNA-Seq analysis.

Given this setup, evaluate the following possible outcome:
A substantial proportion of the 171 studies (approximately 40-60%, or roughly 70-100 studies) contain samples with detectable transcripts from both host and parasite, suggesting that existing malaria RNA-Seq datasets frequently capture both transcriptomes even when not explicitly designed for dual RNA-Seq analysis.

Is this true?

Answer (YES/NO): NO